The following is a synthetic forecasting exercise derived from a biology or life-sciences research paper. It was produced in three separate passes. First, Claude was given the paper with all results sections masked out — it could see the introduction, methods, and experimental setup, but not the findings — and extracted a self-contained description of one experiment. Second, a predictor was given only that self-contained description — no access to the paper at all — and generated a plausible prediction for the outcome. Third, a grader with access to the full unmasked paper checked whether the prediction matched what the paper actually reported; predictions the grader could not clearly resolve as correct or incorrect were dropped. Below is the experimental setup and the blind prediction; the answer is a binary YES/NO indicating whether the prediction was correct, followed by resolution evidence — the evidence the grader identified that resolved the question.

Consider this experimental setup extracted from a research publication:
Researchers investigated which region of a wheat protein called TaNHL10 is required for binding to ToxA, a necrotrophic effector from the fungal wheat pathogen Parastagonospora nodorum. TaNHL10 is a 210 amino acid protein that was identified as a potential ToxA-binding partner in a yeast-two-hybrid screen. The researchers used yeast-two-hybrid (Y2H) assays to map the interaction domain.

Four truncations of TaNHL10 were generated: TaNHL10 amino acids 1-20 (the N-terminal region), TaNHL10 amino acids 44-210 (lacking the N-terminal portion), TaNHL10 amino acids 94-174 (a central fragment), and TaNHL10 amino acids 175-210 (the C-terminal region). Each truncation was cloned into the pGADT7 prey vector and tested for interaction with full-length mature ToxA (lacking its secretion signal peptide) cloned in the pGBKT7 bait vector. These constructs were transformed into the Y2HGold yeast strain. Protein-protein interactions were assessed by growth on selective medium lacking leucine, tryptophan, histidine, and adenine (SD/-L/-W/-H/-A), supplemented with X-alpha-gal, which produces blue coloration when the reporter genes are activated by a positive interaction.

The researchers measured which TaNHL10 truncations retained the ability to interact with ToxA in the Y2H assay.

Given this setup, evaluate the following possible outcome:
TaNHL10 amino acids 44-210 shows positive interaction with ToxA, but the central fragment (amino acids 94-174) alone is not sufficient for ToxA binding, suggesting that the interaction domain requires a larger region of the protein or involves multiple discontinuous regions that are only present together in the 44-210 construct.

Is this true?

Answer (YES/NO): NO